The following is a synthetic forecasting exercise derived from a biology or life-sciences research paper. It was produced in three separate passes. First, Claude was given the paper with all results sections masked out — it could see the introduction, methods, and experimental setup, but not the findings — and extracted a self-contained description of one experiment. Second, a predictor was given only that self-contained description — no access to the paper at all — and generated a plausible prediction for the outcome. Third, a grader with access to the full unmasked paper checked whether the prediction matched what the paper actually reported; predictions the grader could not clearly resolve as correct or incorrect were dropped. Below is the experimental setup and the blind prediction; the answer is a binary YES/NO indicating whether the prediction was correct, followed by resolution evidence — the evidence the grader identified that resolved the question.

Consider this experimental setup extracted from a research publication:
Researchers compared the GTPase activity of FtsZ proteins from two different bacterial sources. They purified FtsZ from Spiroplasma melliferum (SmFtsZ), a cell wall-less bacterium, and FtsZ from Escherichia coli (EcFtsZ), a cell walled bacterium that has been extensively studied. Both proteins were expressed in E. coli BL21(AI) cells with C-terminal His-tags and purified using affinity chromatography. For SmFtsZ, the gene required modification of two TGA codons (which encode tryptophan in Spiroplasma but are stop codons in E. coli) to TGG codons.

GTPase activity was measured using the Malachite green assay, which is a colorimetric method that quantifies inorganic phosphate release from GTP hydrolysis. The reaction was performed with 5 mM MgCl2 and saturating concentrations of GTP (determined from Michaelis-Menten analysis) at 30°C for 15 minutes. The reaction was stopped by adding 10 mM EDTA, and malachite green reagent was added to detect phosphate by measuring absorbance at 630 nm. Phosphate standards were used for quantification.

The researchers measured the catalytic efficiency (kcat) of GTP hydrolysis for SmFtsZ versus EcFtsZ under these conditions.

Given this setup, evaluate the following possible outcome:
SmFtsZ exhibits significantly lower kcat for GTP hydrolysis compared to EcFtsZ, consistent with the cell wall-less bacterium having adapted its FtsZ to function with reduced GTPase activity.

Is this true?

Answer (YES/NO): YES